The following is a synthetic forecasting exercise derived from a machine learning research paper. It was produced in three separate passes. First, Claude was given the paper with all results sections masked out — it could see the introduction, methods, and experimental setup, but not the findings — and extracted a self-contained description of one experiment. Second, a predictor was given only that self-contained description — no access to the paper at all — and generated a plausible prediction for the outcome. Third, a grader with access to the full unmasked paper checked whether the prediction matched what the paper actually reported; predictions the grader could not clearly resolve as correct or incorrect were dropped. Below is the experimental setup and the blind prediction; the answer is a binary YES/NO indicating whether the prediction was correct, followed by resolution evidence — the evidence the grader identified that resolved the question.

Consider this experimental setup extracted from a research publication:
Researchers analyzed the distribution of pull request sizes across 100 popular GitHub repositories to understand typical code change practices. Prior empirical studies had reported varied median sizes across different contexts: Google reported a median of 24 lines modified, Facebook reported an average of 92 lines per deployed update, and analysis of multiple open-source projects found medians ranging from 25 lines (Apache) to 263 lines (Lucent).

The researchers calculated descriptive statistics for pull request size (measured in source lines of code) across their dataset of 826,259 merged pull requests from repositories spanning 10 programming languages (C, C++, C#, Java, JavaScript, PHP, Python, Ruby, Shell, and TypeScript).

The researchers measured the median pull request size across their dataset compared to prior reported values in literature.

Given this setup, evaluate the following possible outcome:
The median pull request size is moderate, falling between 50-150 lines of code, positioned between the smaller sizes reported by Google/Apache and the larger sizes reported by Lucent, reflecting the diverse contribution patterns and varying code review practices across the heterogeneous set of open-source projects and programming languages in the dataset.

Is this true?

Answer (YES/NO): NO